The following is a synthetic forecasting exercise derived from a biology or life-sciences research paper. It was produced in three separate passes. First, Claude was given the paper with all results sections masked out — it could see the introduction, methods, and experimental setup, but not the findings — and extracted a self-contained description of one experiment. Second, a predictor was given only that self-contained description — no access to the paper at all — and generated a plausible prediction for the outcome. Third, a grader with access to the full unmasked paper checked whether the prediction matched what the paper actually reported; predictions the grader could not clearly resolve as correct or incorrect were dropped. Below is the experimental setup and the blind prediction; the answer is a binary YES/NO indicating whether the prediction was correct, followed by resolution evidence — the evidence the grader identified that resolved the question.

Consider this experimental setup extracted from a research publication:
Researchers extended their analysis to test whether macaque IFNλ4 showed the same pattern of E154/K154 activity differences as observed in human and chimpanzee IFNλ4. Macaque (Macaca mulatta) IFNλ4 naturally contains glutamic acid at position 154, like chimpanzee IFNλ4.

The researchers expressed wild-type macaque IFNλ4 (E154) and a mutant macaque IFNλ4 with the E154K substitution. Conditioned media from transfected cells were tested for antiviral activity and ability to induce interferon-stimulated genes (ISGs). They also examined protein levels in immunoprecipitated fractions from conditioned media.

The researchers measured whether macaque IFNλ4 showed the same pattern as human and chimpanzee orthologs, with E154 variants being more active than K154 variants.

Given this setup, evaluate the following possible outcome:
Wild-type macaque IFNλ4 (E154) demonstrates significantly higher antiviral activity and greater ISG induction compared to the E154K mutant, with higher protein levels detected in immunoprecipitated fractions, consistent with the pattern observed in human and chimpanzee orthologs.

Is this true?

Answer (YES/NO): YES